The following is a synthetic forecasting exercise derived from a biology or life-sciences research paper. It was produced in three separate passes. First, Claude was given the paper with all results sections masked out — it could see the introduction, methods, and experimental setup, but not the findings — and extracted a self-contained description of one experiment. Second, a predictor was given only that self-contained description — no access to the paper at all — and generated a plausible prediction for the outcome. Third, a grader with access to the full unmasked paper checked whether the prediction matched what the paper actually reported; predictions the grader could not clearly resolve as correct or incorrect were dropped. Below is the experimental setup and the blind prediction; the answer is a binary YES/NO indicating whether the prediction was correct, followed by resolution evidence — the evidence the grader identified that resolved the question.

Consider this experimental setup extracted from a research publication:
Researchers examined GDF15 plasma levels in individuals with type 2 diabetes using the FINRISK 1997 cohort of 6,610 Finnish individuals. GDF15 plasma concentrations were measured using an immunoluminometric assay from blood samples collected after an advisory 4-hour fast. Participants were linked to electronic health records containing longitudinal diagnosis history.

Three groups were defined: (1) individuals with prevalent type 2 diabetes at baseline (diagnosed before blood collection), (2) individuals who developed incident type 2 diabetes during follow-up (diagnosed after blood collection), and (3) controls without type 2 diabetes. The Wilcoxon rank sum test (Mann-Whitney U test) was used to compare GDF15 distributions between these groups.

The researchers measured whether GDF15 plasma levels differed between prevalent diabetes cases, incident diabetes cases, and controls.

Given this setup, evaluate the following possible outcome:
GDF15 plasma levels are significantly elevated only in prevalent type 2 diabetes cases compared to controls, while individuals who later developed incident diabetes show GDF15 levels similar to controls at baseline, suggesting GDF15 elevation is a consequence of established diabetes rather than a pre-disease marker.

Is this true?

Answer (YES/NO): NO